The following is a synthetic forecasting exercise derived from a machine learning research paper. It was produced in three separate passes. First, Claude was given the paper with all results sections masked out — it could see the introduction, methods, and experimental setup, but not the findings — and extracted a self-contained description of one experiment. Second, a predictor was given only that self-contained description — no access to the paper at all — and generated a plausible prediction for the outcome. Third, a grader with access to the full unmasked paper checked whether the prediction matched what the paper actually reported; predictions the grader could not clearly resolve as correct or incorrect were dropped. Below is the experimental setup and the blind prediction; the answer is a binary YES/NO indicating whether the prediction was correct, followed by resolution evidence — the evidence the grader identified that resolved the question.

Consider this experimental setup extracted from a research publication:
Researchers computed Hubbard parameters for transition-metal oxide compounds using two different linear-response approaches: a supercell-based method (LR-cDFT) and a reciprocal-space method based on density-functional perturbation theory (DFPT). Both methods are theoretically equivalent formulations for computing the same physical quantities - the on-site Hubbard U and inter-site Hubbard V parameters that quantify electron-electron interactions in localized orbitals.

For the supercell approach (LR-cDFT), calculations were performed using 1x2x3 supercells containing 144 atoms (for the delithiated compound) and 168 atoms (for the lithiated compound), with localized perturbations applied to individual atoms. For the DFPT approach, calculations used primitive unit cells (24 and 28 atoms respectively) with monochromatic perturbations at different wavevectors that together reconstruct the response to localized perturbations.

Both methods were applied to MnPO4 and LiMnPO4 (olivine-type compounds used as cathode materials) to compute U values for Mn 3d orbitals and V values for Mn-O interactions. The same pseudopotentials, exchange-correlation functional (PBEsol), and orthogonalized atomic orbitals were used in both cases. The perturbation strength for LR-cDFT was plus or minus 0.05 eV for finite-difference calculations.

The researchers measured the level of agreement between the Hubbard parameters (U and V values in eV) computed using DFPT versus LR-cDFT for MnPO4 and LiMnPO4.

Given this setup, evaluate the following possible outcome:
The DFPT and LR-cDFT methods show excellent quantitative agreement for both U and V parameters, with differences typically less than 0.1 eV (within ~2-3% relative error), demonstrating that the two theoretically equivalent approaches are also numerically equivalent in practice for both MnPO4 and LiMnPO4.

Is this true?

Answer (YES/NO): NO